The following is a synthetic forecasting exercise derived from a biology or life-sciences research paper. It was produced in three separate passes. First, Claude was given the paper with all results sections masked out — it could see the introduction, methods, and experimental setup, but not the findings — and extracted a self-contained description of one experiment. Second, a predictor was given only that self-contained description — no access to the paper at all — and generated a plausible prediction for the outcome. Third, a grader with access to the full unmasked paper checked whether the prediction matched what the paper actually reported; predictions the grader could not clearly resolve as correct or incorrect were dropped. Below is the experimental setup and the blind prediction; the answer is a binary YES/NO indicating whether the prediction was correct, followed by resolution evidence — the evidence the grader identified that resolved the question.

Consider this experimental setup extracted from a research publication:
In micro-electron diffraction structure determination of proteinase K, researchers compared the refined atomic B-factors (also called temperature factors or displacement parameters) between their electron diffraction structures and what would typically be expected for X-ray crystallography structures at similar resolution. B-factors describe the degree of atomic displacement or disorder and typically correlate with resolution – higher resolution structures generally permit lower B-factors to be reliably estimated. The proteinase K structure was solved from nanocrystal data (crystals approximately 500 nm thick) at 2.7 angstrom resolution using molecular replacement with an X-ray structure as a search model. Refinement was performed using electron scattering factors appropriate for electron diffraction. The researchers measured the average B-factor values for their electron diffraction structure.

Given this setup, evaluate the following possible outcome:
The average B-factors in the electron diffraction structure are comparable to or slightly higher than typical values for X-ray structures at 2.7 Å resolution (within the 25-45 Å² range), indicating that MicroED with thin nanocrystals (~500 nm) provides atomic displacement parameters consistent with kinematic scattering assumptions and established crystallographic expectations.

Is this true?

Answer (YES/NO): NO